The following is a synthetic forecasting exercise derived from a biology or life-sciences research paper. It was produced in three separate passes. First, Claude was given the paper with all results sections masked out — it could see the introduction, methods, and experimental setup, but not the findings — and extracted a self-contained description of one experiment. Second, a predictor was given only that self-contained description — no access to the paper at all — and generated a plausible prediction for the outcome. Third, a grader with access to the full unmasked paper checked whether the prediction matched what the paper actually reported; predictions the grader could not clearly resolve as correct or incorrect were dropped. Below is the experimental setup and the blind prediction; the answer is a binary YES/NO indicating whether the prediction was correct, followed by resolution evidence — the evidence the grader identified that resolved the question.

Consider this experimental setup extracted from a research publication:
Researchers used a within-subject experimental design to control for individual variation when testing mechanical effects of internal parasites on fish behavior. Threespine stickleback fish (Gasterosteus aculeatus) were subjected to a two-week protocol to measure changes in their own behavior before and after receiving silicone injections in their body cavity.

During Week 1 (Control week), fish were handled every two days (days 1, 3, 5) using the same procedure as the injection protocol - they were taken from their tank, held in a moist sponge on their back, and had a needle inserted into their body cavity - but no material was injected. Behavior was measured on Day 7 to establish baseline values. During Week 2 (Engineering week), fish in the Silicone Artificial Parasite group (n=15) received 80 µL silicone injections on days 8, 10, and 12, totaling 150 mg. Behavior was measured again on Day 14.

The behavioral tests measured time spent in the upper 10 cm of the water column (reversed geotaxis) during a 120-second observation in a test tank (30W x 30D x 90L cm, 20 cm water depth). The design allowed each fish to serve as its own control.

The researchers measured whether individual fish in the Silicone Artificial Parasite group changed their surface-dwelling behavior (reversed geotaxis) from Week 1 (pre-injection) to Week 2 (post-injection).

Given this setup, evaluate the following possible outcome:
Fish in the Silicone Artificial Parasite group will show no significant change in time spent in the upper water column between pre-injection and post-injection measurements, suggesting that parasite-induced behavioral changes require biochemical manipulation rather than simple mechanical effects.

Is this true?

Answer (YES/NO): YES